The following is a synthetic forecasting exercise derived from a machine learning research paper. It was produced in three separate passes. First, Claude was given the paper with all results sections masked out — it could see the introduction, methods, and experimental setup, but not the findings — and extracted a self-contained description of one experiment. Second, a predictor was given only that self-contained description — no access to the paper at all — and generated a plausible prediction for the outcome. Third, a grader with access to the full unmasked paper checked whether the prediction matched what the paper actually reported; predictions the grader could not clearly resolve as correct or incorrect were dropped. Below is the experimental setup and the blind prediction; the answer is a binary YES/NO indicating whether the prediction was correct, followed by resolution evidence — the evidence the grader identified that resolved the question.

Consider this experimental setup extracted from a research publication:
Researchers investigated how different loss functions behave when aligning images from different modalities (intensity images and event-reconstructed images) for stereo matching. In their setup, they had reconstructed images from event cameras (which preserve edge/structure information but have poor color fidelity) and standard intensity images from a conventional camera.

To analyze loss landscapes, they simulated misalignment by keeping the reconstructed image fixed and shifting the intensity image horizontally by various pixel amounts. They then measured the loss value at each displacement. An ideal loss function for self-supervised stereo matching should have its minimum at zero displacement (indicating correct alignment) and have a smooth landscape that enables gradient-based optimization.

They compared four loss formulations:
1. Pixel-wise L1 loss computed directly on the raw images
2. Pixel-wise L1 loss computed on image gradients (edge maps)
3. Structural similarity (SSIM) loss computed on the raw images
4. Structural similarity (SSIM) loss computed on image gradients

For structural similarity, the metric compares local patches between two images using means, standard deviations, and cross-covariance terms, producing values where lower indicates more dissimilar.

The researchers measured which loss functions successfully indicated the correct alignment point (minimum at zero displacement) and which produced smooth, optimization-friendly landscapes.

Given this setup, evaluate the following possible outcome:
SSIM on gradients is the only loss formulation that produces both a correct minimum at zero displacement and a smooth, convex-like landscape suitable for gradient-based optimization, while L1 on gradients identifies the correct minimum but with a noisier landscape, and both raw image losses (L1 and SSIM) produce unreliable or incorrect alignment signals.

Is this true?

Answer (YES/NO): NO